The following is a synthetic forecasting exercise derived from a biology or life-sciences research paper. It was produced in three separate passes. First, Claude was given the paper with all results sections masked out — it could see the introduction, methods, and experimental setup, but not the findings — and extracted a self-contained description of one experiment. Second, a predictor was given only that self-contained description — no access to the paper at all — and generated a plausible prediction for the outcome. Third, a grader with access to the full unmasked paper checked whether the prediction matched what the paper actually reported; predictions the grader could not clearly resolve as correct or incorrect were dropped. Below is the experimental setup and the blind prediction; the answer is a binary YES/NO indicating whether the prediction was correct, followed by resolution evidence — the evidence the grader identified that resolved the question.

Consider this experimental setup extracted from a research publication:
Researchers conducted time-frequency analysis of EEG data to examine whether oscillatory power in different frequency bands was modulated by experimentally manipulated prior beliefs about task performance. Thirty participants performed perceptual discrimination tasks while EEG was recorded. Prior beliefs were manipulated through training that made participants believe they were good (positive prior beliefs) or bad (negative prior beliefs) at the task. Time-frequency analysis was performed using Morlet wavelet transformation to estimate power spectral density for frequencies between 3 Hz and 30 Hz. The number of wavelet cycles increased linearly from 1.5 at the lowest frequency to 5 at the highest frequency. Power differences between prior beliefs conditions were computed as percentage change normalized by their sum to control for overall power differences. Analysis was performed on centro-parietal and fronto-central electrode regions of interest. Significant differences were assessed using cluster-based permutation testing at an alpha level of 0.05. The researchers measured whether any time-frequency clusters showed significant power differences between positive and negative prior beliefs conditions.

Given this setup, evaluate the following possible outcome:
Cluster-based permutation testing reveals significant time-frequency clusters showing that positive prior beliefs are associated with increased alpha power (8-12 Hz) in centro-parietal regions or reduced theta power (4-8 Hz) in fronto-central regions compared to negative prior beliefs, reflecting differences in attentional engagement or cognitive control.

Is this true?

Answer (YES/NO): NO